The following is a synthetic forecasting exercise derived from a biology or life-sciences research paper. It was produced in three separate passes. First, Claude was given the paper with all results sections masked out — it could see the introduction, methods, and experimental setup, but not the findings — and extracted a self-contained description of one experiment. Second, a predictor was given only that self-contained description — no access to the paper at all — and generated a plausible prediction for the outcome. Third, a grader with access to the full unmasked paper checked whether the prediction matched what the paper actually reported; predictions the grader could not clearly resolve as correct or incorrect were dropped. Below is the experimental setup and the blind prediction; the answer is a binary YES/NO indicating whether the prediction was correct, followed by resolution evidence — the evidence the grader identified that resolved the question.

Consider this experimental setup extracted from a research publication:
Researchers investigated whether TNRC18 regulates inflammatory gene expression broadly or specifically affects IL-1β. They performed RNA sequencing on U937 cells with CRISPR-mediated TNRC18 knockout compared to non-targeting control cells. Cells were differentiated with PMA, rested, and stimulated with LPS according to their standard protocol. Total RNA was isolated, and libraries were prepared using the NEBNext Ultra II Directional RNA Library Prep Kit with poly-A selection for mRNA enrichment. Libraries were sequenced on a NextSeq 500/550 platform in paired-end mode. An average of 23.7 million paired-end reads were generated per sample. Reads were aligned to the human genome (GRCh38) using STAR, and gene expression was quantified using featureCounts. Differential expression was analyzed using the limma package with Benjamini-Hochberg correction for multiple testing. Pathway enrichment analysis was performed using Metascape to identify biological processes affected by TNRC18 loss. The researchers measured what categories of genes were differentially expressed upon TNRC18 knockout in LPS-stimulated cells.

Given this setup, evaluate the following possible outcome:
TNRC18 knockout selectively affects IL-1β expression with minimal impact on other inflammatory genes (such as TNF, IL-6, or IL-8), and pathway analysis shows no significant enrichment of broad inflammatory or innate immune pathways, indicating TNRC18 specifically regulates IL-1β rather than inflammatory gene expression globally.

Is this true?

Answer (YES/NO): NO